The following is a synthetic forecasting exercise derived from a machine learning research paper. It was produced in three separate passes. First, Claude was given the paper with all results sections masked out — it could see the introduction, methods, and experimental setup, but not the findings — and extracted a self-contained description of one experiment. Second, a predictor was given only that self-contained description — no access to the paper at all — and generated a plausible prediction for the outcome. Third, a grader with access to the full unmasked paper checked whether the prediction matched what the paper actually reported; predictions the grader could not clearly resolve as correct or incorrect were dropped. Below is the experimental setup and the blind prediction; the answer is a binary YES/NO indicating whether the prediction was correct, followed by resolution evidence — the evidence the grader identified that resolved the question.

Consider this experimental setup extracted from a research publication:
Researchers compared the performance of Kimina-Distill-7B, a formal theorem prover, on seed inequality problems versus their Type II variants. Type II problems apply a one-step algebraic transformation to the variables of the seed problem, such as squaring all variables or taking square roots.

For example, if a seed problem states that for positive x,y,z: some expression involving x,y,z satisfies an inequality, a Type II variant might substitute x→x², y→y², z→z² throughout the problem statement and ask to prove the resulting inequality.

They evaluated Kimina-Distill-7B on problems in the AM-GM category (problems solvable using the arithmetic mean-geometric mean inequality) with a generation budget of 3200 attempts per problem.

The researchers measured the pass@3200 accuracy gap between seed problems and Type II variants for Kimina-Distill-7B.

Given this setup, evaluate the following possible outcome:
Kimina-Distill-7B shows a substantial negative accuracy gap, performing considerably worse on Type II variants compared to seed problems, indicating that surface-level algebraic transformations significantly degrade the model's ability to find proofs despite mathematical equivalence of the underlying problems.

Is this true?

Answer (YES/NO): YES